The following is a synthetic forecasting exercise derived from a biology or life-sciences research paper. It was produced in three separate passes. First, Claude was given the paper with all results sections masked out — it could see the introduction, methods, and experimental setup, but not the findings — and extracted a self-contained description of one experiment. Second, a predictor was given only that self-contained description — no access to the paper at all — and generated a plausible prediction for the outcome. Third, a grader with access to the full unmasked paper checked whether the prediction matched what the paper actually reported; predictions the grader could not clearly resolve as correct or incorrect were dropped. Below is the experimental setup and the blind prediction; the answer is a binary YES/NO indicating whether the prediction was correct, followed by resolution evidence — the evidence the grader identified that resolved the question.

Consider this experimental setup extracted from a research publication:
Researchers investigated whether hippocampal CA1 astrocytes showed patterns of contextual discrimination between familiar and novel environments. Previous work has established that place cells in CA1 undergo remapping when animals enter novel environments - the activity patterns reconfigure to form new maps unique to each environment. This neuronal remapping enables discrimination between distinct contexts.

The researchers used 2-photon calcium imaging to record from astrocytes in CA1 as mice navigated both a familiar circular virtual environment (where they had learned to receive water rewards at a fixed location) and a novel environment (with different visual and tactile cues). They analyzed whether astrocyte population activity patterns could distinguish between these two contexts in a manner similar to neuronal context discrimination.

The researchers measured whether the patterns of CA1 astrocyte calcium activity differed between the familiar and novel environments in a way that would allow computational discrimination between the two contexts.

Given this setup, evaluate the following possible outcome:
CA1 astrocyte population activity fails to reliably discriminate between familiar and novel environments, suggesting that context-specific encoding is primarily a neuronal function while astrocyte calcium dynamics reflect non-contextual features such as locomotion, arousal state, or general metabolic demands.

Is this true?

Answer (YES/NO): NO